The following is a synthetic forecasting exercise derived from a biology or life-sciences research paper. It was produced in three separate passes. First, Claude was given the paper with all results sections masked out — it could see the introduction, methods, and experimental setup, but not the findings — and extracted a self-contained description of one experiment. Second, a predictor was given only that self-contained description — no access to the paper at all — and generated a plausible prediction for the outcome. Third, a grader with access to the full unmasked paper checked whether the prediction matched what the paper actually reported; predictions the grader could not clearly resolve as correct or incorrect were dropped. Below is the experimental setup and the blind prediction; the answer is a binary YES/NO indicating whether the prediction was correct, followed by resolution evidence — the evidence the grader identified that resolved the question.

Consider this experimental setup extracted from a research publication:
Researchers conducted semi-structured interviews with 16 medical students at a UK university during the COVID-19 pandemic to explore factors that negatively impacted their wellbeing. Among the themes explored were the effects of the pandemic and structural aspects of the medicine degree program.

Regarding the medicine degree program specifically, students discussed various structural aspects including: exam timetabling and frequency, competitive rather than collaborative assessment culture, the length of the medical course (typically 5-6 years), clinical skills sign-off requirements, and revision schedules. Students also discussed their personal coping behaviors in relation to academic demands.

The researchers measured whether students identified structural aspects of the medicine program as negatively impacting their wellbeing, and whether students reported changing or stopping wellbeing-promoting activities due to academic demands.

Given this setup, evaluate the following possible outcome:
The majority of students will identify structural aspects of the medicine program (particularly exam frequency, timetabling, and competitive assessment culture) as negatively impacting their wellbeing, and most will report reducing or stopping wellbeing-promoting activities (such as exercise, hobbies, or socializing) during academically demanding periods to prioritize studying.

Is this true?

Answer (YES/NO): YES